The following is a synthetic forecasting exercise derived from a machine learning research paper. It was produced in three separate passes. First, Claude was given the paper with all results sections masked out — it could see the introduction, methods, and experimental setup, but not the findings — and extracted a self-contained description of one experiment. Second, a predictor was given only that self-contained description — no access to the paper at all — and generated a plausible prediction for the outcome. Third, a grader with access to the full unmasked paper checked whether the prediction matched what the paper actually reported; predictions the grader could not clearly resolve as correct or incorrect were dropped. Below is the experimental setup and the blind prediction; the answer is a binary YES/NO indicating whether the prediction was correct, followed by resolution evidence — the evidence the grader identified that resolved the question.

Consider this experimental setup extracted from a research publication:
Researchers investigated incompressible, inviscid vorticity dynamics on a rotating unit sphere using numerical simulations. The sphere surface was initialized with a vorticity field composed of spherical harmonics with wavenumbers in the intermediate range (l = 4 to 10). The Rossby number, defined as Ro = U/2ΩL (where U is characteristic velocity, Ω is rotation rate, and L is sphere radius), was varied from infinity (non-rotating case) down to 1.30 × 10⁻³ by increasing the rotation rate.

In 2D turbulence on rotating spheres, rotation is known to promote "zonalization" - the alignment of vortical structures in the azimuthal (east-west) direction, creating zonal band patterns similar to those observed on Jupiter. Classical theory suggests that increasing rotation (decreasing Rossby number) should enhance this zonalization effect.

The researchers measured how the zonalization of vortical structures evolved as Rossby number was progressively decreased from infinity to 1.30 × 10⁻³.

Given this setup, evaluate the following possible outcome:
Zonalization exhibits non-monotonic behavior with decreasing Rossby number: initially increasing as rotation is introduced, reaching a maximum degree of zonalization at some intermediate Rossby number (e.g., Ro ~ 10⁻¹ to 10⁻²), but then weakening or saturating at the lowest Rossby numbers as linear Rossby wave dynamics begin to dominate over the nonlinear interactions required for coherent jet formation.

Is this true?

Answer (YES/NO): YES